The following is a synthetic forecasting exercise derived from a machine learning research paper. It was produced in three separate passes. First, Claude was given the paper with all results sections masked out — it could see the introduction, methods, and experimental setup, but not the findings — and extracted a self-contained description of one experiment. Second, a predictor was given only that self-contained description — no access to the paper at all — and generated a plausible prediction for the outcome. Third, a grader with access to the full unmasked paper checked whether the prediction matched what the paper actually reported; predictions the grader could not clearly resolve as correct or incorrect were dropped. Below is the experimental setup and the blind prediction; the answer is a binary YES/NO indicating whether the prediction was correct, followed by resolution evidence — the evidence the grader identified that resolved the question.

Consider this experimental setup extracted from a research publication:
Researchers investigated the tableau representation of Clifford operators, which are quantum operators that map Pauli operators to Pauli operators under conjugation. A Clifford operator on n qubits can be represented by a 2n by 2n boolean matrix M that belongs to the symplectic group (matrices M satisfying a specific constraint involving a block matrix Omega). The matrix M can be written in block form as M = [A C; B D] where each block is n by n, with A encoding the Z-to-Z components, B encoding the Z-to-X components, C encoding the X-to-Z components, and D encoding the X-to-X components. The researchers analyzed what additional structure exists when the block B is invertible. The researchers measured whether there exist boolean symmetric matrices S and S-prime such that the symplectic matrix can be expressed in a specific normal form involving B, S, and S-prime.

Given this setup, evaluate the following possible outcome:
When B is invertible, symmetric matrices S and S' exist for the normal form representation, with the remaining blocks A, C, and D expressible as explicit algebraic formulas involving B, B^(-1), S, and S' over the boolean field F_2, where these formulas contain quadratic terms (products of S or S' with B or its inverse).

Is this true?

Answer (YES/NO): NO